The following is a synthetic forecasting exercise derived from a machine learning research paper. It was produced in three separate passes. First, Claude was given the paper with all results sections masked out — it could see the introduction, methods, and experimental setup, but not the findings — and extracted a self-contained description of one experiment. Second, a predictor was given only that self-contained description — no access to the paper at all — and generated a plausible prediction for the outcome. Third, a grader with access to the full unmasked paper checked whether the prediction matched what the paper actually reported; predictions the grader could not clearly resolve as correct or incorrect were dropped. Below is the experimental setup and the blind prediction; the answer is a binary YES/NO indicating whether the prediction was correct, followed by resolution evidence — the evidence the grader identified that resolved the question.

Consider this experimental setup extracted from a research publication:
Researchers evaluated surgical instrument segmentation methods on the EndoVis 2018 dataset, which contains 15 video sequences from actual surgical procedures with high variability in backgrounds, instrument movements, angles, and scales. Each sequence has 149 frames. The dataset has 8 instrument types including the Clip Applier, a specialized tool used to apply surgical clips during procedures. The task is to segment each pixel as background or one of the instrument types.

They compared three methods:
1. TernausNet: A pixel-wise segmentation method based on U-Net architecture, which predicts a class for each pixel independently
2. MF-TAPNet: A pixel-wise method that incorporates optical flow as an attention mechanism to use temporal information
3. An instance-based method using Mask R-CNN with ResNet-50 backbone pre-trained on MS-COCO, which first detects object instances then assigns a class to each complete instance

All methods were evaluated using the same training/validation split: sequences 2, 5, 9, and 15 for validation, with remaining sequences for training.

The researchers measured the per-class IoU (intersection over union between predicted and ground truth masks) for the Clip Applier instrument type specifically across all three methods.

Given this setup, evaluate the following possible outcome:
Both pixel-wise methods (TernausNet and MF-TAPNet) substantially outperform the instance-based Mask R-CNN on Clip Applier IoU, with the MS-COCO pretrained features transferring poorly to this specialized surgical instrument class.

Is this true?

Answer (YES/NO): NO